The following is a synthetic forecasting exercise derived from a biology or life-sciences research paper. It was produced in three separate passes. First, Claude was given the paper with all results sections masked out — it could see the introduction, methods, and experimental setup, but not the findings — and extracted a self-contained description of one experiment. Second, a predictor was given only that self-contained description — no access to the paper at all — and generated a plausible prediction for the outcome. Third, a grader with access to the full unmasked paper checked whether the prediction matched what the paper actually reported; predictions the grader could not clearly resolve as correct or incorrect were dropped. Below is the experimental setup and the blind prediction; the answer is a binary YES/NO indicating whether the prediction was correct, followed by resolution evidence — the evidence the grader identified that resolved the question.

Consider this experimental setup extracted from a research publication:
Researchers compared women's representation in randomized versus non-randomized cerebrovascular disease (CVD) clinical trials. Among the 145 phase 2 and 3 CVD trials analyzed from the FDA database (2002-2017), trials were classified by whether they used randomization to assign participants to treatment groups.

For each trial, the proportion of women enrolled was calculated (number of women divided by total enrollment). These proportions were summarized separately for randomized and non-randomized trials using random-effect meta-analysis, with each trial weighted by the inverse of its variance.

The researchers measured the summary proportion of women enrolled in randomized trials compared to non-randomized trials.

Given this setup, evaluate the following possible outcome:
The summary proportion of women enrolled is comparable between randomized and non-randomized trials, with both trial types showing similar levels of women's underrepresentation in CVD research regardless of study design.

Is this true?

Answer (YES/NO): NO